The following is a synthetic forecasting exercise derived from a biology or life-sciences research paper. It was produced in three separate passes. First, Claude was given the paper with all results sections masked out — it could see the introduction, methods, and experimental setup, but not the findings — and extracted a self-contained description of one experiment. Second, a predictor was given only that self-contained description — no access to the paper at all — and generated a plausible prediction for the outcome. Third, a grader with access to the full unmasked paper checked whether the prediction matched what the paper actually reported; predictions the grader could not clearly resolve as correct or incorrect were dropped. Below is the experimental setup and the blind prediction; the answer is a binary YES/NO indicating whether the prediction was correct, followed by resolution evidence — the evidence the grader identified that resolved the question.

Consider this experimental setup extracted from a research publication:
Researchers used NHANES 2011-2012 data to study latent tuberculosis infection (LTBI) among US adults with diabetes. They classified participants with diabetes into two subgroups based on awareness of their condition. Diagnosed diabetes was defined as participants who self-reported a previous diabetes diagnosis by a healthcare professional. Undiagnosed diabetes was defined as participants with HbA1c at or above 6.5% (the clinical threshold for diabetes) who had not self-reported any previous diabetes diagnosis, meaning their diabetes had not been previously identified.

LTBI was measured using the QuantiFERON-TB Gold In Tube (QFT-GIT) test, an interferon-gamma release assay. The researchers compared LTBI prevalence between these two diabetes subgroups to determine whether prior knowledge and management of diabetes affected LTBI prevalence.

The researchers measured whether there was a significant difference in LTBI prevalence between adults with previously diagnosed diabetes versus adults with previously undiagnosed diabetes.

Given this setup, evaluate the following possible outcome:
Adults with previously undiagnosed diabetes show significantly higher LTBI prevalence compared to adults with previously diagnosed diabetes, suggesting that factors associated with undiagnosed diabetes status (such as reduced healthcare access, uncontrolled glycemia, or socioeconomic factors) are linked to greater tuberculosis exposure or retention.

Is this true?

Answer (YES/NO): NO